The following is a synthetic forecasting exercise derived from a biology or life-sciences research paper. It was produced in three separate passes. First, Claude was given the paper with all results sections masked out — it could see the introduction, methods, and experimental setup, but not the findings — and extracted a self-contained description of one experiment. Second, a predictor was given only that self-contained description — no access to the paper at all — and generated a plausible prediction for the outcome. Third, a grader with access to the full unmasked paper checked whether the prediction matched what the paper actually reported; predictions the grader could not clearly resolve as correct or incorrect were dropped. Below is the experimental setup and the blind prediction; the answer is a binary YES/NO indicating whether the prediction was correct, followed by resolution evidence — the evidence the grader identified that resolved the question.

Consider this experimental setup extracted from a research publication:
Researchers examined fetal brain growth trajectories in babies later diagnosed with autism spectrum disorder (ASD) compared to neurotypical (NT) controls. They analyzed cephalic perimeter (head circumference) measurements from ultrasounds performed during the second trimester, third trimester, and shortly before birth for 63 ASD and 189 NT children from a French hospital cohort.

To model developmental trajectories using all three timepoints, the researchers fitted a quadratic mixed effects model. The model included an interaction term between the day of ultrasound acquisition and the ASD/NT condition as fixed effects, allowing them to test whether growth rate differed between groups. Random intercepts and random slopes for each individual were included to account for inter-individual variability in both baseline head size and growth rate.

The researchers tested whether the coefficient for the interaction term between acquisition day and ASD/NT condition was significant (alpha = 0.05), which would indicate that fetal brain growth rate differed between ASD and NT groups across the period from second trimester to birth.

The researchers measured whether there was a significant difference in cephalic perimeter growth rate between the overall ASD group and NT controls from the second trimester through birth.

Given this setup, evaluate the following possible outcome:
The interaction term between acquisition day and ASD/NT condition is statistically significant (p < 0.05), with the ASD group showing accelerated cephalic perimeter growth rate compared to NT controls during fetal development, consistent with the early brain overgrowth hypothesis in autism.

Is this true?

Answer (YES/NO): NO